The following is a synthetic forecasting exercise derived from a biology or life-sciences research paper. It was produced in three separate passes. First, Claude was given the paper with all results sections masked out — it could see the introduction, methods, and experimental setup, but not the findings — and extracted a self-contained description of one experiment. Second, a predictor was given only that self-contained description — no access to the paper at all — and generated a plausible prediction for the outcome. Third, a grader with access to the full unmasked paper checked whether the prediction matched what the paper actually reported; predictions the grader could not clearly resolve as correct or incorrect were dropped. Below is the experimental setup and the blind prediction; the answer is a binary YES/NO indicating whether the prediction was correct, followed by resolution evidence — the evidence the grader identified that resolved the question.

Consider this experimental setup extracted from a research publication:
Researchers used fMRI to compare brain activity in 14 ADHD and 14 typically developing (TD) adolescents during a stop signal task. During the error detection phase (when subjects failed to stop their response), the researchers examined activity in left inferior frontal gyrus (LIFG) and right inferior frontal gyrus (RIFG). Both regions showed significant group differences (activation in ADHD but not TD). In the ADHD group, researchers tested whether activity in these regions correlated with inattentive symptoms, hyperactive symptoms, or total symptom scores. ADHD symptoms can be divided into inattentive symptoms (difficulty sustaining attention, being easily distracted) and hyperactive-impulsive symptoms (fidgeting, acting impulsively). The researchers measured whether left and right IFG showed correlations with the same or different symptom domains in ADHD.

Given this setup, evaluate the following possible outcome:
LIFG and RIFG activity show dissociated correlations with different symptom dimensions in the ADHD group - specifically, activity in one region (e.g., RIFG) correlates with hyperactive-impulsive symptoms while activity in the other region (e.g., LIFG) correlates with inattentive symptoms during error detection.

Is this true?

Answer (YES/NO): YES